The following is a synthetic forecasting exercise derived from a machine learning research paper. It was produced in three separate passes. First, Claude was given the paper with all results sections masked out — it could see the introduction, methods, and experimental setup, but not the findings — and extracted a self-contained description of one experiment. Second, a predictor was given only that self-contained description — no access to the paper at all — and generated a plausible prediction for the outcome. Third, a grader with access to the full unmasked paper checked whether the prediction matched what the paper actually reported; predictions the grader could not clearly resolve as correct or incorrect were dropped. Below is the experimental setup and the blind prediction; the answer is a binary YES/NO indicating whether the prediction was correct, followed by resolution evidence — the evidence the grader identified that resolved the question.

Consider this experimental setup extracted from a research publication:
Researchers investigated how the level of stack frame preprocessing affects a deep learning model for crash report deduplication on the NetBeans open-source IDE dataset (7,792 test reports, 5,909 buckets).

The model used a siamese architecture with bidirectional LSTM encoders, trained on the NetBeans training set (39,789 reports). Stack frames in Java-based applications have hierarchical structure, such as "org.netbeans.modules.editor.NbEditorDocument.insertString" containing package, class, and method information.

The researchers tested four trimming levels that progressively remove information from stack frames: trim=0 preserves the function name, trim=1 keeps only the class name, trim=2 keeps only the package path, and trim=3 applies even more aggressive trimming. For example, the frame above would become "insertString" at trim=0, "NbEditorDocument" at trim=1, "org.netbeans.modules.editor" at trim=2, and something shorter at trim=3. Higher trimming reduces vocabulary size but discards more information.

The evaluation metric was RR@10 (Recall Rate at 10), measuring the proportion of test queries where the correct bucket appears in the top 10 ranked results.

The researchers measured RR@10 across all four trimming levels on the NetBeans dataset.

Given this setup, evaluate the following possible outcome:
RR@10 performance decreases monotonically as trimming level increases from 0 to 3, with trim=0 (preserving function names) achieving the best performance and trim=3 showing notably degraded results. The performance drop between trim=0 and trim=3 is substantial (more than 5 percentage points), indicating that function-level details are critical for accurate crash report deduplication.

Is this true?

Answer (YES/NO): NO